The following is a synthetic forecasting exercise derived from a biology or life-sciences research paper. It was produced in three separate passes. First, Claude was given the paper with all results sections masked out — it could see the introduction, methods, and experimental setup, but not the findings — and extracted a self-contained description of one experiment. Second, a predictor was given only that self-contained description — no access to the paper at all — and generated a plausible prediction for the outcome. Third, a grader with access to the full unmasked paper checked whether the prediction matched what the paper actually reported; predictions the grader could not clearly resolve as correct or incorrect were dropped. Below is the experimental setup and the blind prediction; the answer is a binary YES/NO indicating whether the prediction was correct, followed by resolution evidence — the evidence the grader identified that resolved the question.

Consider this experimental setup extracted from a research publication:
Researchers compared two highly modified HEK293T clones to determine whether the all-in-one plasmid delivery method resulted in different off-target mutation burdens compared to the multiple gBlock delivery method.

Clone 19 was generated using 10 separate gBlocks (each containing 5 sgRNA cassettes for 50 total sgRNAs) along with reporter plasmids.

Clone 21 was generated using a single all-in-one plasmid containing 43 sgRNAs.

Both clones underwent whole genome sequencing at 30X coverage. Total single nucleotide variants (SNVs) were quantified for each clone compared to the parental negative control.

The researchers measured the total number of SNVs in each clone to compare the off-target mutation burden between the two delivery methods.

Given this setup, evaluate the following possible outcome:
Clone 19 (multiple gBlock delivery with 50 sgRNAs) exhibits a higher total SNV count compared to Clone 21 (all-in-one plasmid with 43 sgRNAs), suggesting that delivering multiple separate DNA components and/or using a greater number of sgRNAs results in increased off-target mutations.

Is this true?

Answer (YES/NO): NO